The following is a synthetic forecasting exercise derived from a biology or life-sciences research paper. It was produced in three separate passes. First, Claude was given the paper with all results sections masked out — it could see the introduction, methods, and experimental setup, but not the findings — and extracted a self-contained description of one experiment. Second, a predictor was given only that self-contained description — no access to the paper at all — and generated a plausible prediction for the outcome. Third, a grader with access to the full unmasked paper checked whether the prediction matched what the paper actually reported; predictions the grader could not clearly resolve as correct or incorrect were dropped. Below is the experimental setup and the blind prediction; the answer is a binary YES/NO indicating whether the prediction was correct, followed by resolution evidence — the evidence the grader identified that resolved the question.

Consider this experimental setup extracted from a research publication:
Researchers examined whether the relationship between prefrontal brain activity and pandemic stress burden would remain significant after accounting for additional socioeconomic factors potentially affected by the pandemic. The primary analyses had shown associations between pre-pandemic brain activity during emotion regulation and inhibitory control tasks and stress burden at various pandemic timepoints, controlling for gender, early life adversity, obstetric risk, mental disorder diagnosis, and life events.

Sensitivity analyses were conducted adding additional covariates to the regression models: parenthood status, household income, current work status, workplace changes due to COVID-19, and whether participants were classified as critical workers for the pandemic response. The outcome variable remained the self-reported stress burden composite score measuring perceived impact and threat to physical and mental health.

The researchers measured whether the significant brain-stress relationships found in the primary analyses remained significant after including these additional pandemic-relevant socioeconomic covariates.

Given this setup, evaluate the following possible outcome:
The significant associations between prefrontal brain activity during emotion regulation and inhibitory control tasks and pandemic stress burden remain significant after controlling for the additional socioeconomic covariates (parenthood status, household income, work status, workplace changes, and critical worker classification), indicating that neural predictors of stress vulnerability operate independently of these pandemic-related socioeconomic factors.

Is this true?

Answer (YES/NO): YES